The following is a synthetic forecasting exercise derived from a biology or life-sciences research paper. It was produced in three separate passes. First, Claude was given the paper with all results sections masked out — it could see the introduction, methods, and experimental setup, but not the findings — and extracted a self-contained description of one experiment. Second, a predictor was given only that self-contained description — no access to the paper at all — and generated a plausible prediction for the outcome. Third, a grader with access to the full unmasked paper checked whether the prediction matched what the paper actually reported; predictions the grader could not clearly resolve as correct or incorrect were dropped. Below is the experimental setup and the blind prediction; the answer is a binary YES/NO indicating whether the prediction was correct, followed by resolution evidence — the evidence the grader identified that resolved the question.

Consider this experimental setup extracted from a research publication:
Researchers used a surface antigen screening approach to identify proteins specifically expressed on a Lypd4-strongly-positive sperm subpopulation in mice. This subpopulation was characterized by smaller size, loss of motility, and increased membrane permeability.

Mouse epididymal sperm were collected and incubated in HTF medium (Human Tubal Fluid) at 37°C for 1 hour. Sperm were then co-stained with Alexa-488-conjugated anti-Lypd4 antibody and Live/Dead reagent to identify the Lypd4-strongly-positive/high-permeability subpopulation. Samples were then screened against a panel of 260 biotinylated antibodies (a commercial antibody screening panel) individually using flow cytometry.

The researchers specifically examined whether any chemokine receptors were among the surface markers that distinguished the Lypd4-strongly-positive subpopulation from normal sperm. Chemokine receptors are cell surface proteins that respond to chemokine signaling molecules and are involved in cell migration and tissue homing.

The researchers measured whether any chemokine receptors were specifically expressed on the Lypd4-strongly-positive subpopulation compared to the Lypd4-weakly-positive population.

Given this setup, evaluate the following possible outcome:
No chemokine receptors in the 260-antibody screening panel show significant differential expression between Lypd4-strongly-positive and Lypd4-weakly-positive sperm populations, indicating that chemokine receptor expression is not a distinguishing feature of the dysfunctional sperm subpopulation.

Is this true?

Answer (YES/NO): NO